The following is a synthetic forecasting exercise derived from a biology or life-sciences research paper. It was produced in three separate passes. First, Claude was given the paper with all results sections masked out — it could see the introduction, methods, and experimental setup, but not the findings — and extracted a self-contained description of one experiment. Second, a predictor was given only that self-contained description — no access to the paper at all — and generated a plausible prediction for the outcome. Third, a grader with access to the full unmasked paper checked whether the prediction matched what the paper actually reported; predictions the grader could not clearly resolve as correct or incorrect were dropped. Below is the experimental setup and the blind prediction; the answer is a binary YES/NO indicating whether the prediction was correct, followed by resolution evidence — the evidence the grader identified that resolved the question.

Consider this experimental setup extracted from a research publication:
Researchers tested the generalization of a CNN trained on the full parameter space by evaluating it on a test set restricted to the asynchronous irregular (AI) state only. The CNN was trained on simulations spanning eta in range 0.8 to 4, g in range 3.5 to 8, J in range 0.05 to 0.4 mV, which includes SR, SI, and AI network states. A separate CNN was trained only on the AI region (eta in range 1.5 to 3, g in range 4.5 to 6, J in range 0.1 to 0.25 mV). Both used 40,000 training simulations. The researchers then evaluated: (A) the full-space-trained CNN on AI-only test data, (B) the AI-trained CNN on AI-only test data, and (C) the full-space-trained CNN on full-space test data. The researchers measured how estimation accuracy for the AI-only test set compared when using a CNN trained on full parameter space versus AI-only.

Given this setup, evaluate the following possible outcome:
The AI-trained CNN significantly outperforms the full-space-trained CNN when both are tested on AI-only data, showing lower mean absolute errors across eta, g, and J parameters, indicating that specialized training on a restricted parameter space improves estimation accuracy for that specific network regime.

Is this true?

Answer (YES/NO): YES